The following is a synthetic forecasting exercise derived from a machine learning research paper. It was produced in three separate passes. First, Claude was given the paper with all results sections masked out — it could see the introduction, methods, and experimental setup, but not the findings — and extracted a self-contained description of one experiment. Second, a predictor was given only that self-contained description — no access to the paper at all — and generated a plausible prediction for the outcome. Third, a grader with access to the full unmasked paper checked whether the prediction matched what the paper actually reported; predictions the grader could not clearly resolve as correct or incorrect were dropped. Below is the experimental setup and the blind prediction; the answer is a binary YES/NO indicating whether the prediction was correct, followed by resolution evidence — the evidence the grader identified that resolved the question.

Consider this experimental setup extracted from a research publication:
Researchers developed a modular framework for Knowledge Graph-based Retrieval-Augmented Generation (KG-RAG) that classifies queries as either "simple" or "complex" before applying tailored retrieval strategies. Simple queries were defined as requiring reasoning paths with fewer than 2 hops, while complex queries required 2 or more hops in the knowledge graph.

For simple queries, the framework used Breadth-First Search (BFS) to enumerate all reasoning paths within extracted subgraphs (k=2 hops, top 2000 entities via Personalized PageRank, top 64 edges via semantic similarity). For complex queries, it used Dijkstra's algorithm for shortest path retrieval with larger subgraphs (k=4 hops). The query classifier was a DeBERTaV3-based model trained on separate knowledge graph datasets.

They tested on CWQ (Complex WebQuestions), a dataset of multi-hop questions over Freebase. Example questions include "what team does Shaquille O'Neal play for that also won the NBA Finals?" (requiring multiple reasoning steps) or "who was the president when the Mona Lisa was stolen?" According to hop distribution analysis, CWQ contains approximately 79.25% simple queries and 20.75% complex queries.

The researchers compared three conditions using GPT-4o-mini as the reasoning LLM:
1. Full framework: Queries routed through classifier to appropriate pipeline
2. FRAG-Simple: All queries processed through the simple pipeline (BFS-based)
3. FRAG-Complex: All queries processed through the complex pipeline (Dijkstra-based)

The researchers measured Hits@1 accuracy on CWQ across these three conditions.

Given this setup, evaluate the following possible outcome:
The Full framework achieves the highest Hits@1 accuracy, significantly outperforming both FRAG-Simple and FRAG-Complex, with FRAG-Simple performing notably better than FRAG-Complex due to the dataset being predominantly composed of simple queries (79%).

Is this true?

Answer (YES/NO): NO